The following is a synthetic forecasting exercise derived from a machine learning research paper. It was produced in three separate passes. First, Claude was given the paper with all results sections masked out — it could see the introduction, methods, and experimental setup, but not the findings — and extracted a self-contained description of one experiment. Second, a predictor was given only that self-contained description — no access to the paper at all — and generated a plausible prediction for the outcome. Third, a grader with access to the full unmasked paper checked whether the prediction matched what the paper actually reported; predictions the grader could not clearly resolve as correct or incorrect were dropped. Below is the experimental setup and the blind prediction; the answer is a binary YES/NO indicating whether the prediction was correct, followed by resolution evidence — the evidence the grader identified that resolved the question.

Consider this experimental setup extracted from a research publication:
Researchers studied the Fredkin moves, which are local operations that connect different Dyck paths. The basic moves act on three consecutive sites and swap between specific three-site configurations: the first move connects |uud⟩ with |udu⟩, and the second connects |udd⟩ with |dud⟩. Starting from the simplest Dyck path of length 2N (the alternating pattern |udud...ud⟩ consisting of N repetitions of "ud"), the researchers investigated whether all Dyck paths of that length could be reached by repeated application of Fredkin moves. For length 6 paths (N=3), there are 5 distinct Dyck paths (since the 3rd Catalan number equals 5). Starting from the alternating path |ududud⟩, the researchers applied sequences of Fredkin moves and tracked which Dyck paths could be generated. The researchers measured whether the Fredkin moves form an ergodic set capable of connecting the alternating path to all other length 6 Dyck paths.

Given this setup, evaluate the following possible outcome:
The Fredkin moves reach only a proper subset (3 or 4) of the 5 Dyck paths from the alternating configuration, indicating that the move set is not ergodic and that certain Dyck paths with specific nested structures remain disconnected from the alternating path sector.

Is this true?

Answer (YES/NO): NO